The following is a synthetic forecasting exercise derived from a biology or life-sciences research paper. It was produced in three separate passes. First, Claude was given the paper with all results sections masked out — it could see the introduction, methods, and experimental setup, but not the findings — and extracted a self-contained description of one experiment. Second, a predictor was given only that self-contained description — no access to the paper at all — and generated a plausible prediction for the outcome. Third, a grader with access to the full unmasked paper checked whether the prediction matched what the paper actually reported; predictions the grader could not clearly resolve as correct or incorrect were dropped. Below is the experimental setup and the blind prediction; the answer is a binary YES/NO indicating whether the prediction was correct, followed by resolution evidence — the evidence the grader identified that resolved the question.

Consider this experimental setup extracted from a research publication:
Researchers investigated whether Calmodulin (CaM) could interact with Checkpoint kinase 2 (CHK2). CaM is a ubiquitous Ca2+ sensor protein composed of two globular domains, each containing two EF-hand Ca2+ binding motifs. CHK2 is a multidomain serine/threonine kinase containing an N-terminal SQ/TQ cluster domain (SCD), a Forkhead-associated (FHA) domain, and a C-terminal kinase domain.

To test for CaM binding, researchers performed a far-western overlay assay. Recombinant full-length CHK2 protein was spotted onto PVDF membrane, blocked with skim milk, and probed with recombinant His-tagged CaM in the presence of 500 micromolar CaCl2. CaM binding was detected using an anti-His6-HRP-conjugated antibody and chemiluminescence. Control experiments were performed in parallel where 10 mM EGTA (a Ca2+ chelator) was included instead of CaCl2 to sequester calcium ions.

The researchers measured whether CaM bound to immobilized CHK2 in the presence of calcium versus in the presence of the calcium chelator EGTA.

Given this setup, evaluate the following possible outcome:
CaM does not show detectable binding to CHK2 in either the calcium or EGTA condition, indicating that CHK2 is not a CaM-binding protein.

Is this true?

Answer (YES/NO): NO